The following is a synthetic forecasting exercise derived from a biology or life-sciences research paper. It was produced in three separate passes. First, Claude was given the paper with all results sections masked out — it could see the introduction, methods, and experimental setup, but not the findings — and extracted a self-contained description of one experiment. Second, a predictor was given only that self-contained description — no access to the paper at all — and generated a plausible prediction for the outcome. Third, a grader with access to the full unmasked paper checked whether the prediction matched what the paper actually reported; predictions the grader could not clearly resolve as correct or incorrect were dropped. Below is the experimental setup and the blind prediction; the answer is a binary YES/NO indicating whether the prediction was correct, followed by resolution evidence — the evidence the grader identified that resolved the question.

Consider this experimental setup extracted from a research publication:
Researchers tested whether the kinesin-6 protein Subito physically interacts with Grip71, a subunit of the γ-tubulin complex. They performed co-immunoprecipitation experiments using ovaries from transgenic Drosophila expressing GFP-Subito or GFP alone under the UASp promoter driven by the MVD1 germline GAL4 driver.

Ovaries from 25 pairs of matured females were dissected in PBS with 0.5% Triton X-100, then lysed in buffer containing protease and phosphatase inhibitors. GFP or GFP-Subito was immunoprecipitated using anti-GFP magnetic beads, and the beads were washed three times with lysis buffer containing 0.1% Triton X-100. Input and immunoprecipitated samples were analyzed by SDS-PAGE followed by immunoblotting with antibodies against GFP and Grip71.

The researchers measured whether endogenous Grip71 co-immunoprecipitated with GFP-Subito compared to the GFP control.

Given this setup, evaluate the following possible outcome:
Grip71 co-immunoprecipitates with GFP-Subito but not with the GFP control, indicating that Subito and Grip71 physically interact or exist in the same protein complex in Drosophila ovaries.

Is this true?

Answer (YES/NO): YES